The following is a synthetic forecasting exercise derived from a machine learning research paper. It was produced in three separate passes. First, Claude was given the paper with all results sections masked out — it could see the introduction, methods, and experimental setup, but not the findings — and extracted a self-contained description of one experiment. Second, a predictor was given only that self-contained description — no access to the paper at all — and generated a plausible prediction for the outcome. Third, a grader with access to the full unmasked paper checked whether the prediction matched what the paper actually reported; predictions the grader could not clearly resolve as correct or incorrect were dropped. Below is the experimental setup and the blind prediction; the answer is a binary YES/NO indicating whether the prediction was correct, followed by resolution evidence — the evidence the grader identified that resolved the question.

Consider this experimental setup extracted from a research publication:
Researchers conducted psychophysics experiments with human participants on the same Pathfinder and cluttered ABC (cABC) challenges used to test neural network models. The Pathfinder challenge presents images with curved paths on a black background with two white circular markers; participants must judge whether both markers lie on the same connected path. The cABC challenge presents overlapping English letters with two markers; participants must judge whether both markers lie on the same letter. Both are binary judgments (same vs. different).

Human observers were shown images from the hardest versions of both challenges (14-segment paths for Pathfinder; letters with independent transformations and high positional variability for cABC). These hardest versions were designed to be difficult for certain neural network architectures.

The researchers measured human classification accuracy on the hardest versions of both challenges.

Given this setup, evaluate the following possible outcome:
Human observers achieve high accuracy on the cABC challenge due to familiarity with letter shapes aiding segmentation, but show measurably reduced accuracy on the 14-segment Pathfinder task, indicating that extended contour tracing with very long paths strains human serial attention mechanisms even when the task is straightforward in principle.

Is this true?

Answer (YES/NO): NO